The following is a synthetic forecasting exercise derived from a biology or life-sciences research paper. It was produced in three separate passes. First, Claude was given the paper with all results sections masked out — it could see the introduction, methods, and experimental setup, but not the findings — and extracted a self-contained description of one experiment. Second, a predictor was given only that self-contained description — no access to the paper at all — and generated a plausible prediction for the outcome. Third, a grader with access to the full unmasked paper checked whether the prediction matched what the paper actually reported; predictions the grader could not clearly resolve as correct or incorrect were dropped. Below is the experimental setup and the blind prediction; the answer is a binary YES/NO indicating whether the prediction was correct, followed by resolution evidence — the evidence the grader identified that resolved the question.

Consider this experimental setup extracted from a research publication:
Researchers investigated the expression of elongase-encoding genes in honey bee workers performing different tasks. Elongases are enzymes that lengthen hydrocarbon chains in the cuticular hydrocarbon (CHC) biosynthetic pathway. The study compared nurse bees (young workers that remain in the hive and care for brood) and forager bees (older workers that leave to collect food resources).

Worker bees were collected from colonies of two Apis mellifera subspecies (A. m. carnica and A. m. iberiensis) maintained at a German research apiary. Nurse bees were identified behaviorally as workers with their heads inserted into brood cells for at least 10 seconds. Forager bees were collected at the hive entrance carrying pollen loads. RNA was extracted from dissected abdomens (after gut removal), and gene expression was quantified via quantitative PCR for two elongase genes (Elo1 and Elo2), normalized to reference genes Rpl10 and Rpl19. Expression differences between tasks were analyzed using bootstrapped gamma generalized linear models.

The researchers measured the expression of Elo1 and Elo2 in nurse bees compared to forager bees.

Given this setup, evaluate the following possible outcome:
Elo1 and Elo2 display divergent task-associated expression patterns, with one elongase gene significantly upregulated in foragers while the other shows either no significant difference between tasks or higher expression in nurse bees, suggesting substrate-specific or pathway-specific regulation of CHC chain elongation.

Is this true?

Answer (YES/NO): YES